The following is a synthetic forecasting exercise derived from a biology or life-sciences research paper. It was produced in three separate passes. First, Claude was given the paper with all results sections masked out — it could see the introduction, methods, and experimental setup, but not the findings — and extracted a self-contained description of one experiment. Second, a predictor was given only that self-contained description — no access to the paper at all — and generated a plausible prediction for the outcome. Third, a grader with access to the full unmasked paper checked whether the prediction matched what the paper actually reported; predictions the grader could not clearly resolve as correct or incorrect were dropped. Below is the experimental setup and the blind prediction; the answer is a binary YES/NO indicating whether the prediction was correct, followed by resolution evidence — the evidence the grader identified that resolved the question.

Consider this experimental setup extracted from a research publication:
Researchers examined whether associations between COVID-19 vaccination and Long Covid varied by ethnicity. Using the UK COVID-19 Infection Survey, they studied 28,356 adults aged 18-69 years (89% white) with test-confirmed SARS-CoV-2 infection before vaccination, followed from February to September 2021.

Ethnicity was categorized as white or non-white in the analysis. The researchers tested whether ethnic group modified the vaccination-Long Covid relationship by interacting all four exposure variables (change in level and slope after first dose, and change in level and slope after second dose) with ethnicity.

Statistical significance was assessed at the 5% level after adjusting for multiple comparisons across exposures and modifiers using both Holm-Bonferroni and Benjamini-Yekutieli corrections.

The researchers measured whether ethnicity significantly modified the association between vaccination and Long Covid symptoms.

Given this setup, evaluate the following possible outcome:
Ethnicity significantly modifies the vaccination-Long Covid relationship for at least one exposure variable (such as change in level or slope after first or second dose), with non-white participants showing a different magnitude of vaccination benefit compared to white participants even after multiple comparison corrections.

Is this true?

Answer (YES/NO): NO